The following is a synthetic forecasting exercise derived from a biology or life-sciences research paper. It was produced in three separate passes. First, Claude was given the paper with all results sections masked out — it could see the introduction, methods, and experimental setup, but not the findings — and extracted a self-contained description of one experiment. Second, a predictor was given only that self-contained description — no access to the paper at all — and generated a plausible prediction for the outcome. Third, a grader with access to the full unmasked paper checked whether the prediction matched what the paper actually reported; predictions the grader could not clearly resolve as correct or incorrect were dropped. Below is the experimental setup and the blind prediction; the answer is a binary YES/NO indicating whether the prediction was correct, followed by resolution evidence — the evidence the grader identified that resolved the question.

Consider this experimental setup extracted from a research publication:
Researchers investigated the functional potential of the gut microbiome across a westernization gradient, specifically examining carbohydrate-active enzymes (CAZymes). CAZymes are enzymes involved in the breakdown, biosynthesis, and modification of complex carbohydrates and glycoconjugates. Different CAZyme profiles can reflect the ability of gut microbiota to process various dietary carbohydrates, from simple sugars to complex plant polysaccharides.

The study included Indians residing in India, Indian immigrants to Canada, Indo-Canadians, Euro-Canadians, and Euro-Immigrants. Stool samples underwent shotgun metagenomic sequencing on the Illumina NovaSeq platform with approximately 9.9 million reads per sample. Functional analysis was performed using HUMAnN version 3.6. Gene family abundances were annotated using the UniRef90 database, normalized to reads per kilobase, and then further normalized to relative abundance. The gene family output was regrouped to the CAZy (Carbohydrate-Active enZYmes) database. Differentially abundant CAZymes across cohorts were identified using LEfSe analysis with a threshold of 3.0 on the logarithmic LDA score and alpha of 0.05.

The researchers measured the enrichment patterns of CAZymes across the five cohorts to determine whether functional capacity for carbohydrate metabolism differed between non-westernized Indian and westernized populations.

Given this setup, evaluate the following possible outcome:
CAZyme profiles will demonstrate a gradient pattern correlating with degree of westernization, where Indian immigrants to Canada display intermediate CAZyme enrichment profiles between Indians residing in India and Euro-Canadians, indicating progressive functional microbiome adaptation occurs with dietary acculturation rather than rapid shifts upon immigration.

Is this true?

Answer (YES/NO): YES